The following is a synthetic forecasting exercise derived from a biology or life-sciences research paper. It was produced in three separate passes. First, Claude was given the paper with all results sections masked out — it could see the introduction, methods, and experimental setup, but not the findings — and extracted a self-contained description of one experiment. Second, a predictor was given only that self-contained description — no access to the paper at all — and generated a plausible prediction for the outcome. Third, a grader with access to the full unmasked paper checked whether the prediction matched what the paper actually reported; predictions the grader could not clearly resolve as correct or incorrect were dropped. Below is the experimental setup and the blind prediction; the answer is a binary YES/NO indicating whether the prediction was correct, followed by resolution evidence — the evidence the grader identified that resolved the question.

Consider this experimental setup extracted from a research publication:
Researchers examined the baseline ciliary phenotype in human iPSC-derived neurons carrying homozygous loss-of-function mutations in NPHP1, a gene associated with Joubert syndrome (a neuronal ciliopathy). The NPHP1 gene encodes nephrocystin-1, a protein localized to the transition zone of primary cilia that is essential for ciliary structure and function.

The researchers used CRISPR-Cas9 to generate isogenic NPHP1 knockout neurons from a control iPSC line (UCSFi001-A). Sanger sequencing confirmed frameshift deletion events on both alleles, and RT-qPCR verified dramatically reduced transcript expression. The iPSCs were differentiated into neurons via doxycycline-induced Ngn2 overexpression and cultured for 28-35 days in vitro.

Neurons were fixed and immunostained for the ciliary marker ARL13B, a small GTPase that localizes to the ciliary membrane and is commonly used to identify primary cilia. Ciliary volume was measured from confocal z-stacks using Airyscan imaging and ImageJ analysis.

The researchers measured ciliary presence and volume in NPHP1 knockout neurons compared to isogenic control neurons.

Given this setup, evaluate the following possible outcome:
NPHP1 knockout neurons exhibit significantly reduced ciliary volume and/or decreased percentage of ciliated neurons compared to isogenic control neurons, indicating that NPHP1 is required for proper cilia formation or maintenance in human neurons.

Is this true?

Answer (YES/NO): NO